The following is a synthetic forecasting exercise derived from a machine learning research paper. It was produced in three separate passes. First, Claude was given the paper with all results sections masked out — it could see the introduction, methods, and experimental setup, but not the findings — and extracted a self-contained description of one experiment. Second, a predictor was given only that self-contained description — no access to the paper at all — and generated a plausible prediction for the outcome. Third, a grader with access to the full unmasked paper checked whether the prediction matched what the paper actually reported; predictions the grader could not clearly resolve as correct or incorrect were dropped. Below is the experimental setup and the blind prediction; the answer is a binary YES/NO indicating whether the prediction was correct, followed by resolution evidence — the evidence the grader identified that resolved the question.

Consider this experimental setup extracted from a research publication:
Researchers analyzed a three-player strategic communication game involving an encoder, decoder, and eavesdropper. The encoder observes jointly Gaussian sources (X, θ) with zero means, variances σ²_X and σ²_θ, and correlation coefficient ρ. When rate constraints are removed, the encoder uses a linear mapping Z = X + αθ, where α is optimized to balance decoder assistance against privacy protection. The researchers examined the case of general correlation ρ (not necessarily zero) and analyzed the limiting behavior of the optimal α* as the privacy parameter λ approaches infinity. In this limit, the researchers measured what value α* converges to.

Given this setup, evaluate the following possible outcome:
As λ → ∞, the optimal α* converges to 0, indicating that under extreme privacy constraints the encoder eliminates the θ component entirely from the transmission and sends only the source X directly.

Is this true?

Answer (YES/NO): NO